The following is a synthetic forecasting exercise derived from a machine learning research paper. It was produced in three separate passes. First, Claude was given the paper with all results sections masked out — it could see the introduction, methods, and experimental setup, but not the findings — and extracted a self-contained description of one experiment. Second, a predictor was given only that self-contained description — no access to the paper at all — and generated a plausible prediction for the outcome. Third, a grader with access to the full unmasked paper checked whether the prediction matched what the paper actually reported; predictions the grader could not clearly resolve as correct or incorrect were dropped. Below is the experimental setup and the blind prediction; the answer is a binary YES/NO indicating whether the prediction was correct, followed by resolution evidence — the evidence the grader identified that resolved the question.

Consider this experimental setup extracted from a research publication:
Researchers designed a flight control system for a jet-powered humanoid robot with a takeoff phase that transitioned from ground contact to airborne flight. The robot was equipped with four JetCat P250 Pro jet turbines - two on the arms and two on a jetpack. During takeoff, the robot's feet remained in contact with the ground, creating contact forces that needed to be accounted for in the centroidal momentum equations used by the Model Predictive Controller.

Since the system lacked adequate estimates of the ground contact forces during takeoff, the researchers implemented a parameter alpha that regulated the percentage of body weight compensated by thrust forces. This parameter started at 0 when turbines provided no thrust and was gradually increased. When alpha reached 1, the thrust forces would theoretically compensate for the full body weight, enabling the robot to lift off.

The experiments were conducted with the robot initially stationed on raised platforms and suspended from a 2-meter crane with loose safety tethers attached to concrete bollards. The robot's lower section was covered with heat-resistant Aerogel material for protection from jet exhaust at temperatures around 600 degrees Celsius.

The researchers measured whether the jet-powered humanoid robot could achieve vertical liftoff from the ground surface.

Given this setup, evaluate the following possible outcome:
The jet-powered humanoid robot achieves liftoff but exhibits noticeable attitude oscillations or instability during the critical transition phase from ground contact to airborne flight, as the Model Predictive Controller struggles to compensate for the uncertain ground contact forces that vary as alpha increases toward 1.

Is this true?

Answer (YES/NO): NO